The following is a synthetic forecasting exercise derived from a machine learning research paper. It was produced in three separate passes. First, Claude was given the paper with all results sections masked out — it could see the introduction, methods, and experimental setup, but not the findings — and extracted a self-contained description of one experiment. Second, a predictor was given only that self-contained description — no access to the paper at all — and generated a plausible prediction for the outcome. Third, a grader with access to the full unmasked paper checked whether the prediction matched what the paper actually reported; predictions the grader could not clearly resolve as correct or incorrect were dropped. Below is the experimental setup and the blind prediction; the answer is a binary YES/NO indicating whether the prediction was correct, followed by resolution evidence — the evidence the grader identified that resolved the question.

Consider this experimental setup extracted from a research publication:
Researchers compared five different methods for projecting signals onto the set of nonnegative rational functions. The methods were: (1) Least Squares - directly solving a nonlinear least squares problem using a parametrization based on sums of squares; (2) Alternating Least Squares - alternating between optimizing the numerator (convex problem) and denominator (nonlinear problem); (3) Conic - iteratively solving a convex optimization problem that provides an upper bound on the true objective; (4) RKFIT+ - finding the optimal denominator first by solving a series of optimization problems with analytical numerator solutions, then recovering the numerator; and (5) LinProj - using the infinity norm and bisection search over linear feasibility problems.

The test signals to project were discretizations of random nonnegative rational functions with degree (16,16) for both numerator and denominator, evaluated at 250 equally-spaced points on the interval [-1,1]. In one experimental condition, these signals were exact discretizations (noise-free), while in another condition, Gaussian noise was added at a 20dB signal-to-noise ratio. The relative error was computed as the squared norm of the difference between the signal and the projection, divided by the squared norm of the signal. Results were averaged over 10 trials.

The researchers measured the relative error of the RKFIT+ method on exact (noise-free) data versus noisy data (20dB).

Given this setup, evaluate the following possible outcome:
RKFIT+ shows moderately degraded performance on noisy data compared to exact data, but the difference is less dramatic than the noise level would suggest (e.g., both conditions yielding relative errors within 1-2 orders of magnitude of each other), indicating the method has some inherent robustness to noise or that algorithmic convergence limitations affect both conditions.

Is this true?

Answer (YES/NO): NO